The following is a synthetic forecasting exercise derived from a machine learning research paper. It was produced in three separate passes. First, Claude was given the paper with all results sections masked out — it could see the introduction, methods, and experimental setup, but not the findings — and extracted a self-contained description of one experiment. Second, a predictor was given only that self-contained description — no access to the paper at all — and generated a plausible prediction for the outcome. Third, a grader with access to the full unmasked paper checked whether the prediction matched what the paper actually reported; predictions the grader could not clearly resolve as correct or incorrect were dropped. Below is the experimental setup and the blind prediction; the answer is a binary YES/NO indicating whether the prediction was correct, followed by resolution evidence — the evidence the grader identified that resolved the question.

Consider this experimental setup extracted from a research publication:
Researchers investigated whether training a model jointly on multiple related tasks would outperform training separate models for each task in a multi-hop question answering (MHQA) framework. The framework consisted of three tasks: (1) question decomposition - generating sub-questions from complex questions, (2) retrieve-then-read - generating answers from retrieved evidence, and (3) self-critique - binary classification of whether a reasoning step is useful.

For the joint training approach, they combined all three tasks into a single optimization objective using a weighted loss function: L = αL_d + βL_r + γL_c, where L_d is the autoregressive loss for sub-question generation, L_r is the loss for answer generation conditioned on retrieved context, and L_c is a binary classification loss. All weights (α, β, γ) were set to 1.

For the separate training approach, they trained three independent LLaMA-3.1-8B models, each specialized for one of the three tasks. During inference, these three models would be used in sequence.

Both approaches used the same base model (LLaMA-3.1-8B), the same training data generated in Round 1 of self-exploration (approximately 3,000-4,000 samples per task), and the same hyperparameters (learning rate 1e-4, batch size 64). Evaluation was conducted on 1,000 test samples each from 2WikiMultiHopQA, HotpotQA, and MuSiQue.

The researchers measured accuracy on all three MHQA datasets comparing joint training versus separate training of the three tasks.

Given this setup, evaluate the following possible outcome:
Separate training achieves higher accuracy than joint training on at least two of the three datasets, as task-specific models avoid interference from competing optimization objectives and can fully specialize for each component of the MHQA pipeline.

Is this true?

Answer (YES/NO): NO